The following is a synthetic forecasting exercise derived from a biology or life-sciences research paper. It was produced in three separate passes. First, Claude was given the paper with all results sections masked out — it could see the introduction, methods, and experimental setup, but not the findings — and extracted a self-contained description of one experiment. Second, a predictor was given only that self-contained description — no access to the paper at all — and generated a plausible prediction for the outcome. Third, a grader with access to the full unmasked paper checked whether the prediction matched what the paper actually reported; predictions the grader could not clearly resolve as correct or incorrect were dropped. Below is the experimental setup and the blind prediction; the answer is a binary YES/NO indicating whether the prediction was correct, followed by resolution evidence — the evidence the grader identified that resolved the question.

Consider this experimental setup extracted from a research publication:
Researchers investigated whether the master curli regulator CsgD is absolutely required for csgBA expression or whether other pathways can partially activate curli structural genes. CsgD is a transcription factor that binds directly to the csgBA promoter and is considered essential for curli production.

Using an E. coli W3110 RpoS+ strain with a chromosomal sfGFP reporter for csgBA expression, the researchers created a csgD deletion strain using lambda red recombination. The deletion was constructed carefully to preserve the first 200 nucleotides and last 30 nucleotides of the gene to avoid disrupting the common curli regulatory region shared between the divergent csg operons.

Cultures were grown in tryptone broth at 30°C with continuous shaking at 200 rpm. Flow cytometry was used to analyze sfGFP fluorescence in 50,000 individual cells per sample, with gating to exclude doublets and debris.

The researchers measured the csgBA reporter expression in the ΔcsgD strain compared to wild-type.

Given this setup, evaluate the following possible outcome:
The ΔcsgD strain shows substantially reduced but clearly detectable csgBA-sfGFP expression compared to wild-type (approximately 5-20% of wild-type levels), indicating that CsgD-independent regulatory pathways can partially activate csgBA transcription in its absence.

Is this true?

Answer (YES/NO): NO